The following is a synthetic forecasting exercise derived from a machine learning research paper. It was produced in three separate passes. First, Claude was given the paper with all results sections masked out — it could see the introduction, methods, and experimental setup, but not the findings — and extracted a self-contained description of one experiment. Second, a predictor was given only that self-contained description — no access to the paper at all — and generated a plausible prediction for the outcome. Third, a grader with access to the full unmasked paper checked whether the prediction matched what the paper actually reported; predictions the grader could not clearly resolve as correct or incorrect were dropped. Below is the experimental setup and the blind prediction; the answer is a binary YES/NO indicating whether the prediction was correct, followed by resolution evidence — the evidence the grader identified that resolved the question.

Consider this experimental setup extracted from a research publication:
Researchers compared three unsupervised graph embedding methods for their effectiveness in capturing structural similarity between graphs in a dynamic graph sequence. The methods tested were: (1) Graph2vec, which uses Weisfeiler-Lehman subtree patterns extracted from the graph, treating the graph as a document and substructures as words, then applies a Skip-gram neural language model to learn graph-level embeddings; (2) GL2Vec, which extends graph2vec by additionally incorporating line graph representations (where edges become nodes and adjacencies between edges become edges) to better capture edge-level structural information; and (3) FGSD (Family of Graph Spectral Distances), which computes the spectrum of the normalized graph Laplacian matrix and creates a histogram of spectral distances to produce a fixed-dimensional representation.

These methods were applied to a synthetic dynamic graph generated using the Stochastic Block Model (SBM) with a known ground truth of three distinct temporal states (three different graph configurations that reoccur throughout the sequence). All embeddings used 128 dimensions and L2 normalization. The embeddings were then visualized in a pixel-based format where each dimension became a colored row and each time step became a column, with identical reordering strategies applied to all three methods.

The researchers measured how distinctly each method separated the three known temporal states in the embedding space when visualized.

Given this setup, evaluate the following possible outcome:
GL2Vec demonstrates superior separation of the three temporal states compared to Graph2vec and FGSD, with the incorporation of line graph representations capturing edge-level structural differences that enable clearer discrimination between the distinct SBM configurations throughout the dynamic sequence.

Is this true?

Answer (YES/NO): NO